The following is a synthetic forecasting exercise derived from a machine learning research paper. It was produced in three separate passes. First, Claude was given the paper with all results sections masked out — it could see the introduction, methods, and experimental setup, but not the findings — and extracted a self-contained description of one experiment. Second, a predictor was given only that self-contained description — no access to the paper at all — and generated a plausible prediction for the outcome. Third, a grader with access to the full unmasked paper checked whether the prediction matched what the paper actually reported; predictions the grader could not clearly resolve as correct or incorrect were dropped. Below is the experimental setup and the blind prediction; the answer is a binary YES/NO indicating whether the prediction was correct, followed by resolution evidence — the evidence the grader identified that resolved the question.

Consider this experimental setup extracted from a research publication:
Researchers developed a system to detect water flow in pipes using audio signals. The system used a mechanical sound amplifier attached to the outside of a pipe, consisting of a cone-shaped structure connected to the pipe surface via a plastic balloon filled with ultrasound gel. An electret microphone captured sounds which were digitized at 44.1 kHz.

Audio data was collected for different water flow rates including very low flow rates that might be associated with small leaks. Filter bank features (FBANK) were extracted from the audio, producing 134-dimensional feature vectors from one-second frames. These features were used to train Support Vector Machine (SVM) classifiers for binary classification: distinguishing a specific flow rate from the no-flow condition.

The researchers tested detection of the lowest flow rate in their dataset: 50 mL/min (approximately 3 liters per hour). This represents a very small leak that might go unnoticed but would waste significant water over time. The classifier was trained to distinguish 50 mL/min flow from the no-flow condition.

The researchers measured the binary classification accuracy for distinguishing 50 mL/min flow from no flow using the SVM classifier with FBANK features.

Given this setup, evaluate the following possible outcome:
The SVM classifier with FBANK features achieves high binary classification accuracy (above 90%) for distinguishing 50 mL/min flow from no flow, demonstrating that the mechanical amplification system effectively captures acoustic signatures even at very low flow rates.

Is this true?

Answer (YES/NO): NO